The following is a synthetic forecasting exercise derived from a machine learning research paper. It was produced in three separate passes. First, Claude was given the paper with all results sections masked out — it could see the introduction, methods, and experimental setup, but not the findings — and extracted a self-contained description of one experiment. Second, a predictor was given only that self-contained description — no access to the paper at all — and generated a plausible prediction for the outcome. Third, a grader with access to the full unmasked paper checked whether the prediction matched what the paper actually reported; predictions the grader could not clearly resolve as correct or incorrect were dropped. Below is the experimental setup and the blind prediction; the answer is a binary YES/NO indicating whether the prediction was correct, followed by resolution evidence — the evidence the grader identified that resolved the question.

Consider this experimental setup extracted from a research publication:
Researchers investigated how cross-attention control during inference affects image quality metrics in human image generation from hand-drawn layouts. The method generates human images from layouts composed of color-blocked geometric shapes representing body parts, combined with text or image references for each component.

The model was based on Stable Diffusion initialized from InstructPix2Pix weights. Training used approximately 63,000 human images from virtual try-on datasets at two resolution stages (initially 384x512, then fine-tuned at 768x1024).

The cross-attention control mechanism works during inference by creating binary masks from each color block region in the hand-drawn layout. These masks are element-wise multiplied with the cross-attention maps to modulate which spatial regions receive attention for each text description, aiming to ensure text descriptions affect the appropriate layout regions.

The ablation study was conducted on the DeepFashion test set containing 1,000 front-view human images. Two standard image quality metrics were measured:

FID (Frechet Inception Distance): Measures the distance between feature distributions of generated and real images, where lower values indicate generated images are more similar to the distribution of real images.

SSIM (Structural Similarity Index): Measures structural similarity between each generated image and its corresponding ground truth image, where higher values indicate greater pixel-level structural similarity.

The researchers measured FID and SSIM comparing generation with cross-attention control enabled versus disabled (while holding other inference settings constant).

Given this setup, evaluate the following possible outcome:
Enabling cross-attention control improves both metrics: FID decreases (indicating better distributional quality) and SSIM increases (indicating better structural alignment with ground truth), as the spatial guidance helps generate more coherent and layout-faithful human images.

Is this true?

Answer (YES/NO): NO